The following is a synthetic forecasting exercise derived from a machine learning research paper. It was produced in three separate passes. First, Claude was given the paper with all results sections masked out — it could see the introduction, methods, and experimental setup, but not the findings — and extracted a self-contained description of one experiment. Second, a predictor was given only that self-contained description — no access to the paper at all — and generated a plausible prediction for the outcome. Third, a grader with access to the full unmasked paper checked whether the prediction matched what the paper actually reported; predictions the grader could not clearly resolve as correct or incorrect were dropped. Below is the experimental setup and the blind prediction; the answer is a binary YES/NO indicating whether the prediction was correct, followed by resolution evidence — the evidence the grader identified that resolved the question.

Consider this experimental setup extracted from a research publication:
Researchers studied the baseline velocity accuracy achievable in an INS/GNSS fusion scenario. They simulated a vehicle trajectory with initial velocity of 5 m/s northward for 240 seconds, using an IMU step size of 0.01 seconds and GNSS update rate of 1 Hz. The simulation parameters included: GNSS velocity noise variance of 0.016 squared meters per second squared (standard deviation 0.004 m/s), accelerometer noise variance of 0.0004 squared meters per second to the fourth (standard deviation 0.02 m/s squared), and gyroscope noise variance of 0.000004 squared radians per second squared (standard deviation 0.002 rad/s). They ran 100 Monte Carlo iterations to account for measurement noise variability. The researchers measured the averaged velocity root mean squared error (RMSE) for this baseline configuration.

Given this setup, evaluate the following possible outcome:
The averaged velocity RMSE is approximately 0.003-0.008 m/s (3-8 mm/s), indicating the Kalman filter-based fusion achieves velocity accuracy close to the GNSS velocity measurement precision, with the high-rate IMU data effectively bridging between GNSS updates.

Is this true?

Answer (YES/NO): NO